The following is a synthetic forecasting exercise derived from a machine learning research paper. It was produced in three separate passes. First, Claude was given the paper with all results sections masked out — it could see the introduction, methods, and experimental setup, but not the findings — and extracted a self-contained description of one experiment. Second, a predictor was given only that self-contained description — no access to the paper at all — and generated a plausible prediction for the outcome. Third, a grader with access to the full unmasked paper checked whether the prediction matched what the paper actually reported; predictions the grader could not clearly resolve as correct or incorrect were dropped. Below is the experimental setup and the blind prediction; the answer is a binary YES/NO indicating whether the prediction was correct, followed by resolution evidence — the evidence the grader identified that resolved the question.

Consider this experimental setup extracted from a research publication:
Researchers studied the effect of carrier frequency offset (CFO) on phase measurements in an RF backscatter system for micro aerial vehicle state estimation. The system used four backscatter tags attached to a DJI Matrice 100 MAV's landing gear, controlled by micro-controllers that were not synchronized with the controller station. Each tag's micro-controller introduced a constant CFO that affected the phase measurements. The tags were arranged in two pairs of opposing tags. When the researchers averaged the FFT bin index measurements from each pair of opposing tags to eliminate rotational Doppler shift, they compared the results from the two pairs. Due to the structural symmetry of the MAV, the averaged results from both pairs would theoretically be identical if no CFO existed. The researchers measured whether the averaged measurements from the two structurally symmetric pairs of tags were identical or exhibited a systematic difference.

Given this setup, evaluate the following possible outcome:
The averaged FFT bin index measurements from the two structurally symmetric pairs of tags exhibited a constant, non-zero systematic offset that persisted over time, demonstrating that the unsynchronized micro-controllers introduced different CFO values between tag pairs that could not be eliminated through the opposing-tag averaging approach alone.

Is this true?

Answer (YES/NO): YES